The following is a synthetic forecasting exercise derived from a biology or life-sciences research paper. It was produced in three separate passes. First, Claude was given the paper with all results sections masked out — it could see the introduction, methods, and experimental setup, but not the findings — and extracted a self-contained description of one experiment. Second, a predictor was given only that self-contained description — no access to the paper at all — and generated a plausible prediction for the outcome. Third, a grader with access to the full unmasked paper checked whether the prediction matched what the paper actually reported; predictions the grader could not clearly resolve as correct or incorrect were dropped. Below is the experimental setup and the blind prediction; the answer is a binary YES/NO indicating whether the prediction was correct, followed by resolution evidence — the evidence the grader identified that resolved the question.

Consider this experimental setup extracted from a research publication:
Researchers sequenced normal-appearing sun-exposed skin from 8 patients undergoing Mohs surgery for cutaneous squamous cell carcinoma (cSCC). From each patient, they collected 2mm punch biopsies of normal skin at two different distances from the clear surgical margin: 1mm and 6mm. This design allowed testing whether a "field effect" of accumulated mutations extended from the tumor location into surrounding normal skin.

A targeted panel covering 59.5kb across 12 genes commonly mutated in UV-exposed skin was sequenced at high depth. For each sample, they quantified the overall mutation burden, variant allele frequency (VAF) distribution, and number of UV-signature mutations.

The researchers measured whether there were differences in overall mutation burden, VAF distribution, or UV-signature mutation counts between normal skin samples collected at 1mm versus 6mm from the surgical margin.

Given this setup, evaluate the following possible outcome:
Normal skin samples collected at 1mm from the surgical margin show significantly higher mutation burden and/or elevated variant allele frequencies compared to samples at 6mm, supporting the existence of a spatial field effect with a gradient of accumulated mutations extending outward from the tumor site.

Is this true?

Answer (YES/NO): NO